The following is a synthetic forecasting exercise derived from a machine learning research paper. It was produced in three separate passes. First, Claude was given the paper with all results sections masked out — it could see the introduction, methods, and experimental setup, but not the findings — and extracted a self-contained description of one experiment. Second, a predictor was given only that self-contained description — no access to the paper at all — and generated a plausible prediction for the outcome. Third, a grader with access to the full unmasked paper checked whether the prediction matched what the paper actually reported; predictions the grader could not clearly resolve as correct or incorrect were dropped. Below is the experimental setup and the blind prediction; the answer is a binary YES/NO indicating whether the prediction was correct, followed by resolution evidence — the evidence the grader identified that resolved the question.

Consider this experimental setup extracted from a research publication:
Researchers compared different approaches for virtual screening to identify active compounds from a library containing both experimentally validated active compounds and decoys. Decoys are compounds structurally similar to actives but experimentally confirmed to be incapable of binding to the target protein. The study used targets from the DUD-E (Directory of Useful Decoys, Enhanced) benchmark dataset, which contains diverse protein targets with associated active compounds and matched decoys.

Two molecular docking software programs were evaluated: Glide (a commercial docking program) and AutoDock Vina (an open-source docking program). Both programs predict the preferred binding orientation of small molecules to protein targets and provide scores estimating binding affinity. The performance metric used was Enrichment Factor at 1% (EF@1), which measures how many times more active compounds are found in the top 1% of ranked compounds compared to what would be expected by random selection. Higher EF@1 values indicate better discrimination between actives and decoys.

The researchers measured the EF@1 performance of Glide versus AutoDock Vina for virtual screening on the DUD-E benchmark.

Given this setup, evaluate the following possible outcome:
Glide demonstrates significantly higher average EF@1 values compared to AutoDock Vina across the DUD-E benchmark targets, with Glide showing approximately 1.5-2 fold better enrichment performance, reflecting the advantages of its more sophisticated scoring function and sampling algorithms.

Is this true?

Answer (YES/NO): NO